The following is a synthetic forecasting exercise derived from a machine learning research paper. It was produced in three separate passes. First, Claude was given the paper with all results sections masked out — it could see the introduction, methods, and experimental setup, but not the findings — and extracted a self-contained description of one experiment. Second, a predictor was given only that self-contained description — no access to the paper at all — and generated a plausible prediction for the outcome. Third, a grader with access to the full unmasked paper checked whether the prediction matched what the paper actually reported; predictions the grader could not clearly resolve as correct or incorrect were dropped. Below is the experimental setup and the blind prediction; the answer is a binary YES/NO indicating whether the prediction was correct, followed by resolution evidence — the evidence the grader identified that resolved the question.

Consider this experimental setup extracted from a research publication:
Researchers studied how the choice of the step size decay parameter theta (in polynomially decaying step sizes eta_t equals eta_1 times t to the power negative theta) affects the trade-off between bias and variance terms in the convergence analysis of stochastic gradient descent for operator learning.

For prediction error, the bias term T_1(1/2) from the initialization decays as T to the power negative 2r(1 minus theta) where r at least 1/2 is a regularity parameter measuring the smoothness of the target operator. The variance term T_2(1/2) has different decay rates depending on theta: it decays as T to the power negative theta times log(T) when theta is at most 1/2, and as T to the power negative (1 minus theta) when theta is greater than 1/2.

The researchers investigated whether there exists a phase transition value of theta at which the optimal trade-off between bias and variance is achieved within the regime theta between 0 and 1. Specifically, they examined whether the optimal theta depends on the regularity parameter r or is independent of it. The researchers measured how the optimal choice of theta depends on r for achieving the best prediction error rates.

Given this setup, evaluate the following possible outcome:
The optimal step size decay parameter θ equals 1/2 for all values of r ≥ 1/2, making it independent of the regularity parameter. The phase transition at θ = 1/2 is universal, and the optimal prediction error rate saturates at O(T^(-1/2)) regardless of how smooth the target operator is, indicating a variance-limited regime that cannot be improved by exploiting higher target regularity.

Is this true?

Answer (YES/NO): YES